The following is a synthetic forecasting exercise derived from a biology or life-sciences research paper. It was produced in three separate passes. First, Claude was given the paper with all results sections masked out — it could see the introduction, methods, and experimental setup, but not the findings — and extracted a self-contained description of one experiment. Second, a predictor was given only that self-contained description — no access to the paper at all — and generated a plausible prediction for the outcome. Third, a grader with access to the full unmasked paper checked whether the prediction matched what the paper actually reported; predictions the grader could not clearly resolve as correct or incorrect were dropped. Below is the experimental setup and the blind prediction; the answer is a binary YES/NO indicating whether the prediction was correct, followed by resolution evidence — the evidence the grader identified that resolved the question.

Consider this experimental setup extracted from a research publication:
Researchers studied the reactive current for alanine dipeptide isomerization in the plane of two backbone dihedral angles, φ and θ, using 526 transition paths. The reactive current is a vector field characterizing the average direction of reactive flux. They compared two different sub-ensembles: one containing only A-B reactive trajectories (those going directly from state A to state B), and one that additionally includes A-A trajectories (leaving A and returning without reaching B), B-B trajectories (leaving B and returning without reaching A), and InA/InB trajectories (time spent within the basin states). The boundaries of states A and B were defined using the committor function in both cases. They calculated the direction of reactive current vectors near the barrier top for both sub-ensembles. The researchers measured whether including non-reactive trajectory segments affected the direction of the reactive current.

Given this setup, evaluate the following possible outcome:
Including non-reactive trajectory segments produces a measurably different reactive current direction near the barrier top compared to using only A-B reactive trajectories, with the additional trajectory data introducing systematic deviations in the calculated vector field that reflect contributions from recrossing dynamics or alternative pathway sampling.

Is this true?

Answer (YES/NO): YES